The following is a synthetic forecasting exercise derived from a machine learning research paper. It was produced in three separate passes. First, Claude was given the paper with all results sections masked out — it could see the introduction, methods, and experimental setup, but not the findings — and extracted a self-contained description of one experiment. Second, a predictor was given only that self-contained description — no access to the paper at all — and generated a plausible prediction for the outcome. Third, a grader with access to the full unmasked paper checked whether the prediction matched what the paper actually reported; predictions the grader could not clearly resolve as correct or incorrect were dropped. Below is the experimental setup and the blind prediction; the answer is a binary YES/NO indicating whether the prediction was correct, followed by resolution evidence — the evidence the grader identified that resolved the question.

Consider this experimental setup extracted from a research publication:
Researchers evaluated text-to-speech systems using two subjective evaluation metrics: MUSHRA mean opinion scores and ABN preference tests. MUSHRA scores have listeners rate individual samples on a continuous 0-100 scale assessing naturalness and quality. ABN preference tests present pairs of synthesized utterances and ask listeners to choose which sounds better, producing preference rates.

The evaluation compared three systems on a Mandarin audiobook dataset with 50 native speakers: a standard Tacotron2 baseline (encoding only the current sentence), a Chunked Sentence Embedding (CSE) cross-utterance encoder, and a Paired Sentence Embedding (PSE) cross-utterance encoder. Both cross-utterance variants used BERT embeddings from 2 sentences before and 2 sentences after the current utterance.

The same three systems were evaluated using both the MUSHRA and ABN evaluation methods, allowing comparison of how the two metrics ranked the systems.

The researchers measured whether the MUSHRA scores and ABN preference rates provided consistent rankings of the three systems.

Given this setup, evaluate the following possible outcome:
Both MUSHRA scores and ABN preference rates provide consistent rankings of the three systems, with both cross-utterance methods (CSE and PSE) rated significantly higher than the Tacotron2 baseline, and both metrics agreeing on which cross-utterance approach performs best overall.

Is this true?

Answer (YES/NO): NO